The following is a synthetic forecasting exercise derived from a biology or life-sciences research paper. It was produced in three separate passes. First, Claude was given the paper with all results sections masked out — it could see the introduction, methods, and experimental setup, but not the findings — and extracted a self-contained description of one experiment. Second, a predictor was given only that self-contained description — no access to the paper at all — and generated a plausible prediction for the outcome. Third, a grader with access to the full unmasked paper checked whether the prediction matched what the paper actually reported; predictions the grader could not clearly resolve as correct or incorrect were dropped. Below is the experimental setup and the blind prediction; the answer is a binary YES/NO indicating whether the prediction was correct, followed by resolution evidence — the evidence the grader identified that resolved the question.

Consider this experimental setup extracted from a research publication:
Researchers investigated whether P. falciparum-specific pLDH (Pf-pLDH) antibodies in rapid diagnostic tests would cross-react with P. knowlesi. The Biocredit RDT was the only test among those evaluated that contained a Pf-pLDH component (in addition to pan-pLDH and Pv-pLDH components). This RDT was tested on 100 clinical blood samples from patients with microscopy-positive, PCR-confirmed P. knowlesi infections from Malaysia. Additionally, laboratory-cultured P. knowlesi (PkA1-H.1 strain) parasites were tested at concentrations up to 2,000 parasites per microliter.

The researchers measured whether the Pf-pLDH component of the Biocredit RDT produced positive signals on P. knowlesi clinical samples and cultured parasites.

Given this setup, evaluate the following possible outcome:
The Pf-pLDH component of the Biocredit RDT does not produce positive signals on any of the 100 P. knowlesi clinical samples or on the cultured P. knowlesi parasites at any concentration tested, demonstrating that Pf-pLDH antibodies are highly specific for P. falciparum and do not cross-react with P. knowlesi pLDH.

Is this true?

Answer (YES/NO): YES